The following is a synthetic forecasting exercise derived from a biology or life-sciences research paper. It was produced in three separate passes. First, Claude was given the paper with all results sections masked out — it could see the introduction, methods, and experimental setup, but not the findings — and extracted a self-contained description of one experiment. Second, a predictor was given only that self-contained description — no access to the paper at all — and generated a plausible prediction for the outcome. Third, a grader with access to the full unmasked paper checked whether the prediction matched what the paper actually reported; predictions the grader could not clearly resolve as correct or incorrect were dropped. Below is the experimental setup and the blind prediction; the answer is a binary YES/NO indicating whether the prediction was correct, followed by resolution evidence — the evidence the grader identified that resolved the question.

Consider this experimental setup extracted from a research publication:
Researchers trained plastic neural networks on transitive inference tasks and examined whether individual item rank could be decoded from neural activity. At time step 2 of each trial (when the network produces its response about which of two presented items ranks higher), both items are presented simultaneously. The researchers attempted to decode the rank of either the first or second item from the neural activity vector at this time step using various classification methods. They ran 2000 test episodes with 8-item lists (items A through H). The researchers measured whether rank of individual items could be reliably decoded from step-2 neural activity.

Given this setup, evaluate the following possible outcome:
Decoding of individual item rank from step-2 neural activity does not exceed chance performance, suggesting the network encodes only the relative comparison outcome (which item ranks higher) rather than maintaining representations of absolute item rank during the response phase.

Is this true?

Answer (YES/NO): YES